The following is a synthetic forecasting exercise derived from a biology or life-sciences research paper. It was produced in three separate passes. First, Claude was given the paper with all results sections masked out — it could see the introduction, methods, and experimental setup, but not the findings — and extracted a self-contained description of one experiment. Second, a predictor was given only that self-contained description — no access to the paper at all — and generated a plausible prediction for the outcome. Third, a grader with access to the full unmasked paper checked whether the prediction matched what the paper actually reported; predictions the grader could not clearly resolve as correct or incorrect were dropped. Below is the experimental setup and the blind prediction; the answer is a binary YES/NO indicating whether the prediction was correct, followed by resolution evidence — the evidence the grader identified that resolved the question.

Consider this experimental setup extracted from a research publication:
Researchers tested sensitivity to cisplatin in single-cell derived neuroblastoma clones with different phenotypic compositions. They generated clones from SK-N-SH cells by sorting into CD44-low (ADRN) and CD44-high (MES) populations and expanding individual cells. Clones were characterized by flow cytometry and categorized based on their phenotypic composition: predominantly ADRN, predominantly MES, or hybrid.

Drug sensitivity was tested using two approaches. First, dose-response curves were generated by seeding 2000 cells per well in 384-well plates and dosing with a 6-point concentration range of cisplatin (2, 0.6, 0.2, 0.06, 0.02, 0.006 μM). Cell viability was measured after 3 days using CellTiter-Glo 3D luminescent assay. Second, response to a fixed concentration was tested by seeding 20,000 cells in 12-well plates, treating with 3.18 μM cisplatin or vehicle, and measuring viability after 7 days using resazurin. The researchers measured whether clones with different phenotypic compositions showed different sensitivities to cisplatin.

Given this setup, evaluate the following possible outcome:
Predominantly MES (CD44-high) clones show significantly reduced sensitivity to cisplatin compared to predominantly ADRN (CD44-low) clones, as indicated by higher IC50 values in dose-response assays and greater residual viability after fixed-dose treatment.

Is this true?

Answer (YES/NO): YES